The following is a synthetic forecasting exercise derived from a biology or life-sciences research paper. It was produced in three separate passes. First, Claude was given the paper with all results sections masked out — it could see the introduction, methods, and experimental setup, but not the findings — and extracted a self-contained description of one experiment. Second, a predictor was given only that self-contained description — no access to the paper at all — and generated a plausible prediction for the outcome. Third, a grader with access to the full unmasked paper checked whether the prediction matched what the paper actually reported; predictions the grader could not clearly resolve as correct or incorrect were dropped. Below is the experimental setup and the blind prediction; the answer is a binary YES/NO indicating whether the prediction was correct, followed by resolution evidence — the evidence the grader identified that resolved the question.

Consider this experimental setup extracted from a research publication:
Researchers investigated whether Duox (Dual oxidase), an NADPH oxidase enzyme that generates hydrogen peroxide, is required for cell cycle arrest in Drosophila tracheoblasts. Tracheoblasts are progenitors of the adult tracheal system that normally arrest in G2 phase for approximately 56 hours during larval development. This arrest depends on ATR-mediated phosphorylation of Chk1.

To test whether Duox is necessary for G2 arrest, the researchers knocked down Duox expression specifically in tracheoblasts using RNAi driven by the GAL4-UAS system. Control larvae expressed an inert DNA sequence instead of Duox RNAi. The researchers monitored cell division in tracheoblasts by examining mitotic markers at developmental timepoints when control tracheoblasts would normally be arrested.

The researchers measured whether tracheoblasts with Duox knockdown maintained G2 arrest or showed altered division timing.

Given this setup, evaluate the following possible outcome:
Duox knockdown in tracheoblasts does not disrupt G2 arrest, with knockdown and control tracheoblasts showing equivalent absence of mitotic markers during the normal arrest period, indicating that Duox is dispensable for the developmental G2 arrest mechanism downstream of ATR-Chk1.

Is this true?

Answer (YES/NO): NO